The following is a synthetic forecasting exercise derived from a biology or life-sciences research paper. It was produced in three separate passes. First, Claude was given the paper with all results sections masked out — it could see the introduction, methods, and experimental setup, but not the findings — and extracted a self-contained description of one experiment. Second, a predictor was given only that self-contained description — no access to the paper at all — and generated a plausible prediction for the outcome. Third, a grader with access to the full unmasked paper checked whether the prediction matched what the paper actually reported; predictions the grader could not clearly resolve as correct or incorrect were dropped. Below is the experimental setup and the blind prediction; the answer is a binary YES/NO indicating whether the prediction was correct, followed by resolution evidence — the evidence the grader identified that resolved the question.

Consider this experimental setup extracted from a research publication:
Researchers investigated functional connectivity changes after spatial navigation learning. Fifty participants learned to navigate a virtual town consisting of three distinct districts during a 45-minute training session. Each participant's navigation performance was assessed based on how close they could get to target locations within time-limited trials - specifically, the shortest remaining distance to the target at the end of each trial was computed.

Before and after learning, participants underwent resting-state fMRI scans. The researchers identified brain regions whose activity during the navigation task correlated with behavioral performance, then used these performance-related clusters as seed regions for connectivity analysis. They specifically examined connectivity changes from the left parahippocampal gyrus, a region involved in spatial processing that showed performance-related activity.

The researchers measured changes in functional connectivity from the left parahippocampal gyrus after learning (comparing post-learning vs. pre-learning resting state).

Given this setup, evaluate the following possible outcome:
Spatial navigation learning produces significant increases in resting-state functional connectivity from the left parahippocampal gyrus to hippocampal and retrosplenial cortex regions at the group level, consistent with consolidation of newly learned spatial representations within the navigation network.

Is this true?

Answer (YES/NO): NO